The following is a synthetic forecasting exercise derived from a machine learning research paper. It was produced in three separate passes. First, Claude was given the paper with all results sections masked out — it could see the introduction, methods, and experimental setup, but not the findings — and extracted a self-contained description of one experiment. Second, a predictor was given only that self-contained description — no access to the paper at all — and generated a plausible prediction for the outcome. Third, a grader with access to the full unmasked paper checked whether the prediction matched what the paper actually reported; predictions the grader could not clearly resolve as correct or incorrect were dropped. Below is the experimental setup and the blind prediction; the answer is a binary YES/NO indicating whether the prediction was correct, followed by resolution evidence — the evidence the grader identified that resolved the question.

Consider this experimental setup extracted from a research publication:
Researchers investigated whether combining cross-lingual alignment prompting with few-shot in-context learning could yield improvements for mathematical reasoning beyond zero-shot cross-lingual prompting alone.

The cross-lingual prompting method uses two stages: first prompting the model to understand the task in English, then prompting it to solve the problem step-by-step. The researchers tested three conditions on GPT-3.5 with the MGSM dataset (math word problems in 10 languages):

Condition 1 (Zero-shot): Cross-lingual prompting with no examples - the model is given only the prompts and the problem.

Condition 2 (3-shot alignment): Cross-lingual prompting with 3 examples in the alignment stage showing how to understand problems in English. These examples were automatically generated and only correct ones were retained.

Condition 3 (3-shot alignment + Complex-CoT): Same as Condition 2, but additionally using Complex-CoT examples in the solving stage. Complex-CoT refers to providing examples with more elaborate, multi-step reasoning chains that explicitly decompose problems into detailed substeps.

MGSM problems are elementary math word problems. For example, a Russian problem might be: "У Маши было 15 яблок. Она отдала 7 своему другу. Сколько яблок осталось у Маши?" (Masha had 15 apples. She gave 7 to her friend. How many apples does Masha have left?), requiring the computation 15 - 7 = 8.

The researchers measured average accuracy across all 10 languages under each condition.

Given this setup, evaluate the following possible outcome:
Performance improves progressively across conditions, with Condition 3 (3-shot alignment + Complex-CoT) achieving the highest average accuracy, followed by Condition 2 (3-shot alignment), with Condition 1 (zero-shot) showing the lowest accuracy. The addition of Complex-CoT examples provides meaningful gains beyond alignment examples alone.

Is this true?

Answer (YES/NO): NO